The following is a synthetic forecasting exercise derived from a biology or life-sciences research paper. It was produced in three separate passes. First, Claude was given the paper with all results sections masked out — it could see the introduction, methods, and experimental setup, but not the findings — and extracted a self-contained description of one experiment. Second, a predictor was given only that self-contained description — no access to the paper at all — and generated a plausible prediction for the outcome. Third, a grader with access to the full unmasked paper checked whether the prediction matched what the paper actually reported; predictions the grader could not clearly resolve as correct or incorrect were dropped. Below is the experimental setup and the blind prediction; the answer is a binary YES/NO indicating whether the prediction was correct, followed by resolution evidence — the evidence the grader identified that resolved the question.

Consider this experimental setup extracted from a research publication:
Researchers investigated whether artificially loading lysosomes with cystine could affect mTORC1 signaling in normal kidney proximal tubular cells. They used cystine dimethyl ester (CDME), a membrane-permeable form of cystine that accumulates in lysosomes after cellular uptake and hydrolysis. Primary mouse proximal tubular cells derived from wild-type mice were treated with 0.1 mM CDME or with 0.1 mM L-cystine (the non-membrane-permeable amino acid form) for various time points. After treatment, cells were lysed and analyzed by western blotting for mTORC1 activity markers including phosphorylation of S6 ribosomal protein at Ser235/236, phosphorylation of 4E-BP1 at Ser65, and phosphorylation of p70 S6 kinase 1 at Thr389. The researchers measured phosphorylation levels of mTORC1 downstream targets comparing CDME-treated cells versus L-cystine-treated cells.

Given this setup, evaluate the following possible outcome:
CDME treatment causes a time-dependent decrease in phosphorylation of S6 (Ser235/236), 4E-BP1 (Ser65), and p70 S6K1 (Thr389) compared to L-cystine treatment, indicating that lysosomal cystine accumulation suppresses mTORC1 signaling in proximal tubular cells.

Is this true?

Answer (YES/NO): NO